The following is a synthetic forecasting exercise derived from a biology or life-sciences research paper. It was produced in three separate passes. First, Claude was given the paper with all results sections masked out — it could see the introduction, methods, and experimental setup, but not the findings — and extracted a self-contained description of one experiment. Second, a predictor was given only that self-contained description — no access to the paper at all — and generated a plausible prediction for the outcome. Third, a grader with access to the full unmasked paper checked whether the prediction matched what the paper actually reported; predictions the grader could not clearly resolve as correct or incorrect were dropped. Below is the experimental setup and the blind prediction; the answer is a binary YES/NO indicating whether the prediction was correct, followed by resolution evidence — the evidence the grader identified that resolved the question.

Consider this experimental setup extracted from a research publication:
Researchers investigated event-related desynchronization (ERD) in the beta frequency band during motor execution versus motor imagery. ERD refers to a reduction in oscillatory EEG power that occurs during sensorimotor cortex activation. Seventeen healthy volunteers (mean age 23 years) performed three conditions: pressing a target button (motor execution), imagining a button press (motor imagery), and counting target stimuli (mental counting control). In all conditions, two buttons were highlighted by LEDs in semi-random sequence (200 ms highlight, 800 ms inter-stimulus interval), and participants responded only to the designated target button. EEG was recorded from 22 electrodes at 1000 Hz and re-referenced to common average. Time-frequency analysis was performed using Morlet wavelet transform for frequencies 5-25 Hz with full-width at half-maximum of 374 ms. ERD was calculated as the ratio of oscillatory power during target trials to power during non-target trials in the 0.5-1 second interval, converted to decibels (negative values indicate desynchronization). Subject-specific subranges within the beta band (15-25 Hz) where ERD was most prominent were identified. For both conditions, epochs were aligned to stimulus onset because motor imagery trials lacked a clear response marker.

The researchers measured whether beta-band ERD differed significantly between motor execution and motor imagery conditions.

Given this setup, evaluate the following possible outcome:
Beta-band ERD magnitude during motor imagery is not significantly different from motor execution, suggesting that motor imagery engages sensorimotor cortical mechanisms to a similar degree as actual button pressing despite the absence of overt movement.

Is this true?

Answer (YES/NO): YES